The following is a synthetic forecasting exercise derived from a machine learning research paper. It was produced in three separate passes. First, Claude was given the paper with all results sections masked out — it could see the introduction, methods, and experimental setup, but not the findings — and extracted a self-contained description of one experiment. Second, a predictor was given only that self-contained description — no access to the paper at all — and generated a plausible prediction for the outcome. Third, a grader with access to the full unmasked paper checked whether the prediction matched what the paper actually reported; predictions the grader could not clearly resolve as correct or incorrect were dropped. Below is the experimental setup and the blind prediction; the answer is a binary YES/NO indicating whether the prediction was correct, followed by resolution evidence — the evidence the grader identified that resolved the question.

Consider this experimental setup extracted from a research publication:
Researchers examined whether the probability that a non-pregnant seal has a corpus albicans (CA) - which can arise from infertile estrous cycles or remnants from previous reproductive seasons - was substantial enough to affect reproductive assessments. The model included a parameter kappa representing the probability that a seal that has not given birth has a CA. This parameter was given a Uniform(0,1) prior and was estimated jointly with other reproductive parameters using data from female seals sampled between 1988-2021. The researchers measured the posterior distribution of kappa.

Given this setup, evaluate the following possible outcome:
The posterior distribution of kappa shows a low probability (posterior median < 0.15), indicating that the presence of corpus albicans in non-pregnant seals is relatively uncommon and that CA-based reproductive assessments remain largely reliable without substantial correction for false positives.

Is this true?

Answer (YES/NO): YES